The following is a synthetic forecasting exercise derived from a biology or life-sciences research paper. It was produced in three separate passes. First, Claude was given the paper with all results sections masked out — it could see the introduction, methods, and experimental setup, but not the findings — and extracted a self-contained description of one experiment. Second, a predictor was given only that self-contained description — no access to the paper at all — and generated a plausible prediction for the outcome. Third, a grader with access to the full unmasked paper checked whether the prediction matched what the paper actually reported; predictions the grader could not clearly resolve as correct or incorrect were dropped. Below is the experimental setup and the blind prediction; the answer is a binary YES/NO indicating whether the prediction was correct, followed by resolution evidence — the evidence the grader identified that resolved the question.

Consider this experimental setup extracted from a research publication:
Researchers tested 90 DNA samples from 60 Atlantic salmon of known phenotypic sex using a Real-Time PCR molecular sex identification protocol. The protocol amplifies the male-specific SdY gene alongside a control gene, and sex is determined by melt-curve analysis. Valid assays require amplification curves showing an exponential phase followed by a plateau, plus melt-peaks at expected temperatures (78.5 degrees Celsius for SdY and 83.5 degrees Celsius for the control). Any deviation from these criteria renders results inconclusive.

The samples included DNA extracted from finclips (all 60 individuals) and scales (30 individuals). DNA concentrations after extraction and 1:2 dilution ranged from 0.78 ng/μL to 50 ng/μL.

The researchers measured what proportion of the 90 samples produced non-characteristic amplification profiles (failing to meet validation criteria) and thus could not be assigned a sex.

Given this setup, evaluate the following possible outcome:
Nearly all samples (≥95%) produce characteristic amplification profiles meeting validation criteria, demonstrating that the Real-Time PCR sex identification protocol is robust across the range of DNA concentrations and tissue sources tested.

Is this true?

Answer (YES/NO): YES